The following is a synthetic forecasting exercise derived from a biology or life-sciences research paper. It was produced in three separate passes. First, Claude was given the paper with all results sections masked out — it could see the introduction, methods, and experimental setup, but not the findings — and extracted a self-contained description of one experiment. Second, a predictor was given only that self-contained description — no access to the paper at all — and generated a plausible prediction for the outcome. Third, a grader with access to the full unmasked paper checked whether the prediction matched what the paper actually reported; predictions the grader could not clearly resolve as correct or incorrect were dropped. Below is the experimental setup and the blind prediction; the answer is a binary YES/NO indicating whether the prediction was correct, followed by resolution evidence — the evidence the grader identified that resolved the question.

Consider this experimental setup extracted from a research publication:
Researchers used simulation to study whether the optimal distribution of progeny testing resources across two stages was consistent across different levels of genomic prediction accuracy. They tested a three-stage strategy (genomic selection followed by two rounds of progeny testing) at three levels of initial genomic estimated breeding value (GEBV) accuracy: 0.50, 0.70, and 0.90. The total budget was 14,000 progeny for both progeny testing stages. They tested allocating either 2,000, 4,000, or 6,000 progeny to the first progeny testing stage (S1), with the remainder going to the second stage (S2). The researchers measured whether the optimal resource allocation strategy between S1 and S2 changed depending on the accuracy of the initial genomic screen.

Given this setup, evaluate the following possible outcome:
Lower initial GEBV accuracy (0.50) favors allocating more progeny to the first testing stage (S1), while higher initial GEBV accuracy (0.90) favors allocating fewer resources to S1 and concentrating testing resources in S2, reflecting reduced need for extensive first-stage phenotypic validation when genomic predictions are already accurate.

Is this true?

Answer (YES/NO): NO